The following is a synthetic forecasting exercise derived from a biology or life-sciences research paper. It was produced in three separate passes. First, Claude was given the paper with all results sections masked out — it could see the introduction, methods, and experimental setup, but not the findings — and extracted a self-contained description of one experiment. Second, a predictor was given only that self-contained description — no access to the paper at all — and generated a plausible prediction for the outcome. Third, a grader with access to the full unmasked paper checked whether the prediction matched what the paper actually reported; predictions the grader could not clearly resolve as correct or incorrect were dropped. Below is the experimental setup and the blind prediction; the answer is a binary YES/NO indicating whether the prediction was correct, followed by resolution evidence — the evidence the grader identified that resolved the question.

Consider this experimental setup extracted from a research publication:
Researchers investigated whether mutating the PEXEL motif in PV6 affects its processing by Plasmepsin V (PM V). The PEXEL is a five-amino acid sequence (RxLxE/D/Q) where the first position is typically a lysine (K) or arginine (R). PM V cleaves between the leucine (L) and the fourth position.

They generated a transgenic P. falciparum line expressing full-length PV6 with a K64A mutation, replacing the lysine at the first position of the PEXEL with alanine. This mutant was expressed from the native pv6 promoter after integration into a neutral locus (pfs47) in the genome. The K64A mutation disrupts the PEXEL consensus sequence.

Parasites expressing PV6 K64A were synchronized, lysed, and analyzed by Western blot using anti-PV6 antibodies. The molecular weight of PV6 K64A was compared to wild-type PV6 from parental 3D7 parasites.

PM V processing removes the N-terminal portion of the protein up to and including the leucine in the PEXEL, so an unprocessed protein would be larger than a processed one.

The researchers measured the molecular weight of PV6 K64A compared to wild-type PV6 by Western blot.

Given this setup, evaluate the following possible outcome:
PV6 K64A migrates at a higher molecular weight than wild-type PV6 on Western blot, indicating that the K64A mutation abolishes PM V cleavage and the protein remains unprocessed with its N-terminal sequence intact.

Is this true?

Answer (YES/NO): NO